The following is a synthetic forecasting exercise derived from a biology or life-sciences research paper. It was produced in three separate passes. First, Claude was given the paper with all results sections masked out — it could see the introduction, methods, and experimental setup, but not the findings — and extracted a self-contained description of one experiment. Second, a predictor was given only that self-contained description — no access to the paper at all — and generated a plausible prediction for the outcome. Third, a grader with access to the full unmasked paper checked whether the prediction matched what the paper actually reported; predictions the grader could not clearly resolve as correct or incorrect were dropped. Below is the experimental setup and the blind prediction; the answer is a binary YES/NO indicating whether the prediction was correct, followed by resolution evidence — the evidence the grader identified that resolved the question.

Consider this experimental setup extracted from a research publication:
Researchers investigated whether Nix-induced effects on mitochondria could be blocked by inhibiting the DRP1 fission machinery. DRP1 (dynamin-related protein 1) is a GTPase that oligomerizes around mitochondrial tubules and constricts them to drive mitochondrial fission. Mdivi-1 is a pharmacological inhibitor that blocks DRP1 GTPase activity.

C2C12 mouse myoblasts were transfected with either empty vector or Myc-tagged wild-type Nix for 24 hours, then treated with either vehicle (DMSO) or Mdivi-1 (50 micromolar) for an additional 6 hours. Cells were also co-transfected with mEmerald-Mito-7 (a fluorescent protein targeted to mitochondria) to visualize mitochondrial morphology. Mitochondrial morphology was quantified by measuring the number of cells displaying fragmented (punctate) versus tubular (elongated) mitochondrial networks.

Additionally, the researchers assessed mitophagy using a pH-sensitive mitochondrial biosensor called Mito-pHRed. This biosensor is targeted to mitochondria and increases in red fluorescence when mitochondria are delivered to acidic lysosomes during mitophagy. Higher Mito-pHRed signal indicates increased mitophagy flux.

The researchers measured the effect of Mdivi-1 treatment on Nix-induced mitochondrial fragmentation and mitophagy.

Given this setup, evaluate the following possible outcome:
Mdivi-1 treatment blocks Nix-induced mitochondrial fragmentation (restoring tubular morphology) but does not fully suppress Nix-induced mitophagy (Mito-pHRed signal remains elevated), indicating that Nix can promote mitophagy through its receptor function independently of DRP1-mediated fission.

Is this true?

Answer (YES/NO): NO